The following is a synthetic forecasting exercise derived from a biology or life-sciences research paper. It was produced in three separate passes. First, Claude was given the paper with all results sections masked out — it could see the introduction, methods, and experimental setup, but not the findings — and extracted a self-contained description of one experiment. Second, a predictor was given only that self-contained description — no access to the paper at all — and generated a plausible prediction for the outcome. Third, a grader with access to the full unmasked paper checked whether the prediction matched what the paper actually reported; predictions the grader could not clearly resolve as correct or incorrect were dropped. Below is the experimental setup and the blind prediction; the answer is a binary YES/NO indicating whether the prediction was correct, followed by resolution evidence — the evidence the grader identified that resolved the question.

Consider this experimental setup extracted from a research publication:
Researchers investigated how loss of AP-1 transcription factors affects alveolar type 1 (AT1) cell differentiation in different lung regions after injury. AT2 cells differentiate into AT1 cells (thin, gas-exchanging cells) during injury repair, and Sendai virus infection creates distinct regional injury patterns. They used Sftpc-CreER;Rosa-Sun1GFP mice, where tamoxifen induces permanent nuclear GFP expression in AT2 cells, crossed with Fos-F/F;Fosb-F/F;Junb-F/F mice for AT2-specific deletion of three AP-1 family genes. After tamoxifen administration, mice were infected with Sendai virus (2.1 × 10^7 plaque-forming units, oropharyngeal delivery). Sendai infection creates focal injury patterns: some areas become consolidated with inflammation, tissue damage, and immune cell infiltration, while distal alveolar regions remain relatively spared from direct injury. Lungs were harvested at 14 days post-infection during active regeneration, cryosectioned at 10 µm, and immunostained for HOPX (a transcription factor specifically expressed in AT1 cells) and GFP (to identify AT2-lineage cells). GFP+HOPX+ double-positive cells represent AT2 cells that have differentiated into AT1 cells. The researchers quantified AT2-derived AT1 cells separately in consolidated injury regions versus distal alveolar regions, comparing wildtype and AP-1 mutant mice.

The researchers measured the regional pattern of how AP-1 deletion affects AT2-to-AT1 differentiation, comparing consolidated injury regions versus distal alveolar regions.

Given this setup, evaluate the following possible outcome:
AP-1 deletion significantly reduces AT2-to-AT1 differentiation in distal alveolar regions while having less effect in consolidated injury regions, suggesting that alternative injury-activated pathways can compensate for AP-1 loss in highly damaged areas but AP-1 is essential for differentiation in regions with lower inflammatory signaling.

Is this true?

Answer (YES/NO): NO